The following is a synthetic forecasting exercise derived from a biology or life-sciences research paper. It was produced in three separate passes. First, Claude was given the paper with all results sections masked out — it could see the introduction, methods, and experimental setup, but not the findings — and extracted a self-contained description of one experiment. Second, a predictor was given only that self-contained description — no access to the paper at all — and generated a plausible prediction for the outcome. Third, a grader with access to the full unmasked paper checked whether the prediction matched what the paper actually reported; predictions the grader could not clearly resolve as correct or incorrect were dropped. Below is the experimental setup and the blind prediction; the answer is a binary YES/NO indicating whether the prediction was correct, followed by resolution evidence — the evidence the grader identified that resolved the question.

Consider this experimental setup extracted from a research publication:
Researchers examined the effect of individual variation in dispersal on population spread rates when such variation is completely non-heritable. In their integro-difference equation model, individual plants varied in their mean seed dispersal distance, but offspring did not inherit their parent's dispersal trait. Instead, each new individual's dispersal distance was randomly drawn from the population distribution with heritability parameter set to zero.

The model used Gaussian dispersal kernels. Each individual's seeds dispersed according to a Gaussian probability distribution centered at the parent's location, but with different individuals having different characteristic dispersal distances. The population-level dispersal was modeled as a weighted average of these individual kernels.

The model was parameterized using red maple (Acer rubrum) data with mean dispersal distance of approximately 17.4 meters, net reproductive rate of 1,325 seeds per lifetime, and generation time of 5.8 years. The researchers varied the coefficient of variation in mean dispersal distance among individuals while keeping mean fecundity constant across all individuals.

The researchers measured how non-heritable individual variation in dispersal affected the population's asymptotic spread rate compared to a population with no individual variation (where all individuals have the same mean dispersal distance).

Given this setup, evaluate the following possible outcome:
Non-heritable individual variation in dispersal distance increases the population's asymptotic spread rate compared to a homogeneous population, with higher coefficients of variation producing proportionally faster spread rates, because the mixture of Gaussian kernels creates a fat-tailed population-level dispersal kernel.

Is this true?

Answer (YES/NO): NO